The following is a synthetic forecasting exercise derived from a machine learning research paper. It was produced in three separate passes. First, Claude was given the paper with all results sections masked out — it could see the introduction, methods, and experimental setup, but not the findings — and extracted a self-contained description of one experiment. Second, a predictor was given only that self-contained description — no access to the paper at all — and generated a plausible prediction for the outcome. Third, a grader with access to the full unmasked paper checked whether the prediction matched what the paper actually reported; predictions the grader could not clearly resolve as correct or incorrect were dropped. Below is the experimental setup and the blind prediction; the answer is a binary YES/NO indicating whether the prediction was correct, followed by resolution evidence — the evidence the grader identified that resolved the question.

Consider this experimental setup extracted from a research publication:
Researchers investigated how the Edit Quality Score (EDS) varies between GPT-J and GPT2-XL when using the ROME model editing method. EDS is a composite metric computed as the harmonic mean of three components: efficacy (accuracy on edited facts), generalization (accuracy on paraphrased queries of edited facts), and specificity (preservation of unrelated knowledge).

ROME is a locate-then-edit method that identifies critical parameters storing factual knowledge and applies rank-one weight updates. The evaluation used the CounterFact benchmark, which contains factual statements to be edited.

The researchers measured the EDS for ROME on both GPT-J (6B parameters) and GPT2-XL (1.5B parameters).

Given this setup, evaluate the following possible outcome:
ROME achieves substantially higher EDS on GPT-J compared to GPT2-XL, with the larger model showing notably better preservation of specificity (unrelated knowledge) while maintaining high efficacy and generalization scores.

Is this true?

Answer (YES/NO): NO